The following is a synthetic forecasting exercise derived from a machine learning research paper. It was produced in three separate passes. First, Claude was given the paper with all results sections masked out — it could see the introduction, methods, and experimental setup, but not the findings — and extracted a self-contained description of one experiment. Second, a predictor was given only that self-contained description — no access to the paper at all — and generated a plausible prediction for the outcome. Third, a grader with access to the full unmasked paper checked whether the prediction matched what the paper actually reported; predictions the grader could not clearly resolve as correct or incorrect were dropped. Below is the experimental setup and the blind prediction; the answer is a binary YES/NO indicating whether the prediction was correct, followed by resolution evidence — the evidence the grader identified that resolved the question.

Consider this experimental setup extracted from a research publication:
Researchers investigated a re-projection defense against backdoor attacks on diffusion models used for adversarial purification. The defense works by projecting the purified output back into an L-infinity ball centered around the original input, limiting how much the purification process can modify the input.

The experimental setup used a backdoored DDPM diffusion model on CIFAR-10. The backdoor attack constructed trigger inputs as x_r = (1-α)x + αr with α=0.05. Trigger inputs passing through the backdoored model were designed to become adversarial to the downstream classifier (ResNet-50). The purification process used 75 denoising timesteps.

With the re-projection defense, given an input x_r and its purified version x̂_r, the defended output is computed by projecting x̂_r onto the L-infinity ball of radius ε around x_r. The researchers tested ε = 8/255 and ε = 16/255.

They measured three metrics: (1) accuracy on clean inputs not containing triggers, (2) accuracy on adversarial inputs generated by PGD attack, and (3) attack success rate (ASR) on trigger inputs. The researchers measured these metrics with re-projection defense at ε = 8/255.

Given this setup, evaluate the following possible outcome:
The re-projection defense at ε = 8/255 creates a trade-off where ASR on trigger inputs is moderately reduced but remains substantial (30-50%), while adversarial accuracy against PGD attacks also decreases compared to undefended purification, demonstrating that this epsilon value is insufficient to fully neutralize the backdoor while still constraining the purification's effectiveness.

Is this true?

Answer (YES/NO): NO